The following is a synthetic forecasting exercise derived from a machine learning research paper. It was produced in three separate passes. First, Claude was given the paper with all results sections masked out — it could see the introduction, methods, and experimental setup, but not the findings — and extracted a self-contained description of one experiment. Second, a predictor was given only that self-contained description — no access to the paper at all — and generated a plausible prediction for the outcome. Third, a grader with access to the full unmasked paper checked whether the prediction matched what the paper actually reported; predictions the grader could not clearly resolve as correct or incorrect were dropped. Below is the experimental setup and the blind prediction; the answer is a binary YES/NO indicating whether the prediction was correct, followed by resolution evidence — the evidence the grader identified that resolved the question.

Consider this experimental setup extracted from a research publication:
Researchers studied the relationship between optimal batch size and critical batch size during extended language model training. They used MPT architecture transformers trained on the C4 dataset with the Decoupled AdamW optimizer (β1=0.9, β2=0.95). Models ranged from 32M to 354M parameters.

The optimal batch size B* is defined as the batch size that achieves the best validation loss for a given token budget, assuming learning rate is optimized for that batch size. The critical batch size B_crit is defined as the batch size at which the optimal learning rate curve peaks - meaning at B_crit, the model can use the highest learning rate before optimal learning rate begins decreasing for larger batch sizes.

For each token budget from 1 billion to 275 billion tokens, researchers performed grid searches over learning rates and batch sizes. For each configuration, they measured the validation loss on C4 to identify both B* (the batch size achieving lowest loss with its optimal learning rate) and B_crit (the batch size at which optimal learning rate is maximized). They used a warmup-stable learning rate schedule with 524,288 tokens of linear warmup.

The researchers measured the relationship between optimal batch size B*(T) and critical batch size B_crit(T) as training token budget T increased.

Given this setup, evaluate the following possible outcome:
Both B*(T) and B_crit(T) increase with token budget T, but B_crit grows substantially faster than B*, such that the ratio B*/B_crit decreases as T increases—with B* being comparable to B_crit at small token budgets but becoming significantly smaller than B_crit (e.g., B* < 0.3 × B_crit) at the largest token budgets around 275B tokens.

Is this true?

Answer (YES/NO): YES